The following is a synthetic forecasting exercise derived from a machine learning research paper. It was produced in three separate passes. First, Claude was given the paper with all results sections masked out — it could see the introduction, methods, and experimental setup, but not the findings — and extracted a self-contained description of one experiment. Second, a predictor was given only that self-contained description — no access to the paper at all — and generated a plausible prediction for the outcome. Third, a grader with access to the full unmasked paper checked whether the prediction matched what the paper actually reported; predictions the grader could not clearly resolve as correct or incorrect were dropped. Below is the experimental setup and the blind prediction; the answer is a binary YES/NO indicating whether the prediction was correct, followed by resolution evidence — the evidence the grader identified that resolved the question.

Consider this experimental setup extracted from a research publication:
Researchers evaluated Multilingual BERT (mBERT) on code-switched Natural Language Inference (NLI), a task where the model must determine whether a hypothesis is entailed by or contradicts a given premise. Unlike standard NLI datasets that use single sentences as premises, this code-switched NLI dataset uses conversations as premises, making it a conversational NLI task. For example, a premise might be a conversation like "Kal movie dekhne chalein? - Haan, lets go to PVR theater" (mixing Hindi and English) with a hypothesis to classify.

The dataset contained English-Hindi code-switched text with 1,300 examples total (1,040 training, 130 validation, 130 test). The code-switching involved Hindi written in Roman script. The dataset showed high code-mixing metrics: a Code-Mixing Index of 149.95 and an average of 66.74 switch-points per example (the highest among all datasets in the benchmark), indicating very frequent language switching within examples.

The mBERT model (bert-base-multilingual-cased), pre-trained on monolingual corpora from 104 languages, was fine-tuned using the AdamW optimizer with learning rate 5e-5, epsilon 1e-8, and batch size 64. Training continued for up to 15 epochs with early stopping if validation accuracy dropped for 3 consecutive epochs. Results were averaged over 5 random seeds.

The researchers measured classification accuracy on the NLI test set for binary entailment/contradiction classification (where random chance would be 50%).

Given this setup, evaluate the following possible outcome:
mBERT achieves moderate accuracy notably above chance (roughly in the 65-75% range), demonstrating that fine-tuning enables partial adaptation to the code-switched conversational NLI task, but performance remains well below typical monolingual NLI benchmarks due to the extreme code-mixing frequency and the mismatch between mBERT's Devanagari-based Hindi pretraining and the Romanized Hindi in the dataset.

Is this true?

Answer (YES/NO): NO